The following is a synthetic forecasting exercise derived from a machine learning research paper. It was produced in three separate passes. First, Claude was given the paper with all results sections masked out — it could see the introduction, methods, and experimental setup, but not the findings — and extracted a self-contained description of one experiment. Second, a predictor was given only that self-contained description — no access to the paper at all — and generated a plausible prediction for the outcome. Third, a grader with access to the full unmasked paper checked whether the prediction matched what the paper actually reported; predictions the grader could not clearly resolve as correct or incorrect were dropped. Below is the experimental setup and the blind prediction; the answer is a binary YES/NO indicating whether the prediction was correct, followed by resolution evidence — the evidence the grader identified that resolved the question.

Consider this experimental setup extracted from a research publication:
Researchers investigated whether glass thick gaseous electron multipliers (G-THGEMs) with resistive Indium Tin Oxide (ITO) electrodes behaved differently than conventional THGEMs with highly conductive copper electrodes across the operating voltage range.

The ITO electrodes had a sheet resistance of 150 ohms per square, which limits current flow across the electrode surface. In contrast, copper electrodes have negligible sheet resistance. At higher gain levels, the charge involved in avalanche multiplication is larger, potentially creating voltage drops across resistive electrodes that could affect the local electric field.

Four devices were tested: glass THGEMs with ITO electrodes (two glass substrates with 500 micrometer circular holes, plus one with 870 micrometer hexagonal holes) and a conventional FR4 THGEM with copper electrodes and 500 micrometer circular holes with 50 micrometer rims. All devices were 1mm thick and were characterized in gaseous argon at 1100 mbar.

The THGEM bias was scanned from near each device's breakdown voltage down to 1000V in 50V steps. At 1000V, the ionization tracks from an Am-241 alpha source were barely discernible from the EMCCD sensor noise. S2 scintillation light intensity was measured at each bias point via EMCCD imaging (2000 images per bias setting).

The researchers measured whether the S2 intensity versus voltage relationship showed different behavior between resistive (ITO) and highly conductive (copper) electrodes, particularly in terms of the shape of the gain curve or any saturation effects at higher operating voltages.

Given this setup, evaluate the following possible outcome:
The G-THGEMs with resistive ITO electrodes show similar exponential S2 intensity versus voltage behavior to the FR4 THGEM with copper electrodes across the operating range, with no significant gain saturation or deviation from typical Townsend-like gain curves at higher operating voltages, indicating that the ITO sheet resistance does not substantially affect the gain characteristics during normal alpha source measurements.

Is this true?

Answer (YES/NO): YES